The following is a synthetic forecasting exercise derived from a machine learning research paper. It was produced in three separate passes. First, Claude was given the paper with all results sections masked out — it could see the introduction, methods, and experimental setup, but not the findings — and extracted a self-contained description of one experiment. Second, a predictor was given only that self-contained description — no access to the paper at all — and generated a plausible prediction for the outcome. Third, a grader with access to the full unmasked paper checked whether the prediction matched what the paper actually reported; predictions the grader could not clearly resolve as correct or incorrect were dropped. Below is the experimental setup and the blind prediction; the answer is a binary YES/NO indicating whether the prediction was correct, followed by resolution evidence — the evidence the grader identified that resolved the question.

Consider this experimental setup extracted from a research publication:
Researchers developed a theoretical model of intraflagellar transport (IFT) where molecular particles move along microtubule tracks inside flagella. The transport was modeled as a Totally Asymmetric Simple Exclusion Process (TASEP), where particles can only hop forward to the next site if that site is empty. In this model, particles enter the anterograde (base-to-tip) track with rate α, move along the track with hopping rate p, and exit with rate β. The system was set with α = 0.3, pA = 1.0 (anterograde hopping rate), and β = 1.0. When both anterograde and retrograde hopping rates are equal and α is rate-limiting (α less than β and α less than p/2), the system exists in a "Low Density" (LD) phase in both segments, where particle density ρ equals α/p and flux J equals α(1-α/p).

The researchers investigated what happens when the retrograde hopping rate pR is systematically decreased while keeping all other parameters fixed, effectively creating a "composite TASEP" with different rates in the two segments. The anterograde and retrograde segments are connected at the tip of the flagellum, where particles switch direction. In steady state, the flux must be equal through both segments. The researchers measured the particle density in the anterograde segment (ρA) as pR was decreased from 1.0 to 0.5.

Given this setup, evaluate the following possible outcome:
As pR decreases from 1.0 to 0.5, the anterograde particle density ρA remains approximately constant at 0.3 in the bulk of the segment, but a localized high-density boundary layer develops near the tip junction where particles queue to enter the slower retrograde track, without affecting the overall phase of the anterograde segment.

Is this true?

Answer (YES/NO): NO